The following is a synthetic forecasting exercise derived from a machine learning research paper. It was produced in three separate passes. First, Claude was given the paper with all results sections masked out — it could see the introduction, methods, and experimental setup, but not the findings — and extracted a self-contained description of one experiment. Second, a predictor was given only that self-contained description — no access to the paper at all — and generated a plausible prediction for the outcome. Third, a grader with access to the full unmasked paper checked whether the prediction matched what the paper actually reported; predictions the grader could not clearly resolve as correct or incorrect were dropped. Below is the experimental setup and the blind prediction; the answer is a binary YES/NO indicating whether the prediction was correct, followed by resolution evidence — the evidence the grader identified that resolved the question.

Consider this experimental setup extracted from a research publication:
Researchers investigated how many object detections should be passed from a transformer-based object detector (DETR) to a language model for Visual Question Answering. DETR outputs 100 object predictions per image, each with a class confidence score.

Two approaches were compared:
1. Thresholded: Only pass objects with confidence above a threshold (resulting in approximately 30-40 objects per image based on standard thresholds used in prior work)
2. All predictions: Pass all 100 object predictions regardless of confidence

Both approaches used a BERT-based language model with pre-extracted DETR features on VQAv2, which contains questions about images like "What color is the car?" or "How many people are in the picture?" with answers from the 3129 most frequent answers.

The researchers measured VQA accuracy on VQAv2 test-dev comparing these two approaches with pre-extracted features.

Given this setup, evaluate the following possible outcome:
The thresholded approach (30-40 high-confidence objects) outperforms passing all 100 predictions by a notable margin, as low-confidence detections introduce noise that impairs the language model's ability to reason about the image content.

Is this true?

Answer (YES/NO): NO